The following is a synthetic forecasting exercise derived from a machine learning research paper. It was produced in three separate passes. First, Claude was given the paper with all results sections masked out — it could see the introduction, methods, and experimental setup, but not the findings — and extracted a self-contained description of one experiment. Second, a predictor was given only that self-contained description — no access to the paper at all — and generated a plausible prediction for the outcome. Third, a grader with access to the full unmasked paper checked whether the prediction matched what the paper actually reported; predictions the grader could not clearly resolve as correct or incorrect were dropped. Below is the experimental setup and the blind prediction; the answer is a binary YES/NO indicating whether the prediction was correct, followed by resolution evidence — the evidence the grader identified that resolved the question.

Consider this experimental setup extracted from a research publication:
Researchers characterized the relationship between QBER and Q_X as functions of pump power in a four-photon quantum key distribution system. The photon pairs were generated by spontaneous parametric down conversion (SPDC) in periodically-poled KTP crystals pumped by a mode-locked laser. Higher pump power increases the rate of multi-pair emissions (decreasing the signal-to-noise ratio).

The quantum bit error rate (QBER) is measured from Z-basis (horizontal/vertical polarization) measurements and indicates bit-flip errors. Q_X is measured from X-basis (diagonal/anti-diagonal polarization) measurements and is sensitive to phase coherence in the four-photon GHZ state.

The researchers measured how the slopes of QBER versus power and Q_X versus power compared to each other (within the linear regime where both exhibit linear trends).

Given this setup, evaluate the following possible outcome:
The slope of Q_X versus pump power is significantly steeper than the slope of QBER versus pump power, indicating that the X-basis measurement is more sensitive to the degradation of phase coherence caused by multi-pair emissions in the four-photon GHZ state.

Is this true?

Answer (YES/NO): NO